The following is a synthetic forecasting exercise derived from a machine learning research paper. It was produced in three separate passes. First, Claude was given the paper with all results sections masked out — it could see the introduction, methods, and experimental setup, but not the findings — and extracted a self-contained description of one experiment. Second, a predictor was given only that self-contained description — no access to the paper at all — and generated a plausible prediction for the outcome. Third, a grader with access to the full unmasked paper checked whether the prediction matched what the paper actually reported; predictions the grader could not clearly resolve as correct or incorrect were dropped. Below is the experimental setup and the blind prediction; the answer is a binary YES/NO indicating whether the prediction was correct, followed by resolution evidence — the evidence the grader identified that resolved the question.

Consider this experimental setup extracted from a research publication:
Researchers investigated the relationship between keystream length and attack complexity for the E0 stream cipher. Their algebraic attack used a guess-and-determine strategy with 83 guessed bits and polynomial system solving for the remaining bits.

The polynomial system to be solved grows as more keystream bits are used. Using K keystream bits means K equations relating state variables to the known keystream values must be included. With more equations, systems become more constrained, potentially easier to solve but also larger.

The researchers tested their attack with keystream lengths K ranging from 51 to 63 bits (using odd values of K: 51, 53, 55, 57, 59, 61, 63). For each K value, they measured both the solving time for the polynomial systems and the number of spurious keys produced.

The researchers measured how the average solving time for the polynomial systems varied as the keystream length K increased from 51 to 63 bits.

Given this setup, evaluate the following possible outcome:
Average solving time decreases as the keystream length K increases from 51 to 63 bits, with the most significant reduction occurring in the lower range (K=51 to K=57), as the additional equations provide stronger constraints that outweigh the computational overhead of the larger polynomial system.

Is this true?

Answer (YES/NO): NO